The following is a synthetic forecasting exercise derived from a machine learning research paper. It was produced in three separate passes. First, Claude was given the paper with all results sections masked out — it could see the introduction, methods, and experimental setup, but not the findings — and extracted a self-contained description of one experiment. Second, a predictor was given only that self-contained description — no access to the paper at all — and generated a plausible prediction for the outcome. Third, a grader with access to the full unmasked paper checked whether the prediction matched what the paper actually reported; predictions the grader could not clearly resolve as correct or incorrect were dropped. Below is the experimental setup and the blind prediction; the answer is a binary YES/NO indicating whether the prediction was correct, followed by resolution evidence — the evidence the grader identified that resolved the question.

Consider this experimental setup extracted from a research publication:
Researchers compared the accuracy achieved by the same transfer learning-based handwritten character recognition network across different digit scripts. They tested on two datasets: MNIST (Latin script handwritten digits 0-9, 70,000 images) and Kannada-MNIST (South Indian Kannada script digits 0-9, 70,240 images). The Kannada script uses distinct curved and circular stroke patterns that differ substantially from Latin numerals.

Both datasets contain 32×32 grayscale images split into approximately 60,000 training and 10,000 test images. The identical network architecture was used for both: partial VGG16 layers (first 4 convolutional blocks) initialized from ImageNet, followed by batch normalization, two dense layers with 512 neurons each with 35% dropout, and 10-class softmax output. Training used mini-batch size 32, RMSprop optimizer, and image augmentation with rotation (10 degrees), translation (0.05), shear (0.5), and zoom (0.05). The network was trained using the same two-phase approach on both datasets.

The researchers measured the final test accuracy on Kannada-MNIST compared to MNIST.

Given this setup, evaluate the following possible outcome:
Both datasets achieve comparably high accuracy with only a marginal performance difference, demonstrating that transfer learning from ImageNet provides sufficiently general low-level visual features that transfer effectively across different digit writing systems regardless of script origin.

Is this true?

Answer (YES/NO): NO